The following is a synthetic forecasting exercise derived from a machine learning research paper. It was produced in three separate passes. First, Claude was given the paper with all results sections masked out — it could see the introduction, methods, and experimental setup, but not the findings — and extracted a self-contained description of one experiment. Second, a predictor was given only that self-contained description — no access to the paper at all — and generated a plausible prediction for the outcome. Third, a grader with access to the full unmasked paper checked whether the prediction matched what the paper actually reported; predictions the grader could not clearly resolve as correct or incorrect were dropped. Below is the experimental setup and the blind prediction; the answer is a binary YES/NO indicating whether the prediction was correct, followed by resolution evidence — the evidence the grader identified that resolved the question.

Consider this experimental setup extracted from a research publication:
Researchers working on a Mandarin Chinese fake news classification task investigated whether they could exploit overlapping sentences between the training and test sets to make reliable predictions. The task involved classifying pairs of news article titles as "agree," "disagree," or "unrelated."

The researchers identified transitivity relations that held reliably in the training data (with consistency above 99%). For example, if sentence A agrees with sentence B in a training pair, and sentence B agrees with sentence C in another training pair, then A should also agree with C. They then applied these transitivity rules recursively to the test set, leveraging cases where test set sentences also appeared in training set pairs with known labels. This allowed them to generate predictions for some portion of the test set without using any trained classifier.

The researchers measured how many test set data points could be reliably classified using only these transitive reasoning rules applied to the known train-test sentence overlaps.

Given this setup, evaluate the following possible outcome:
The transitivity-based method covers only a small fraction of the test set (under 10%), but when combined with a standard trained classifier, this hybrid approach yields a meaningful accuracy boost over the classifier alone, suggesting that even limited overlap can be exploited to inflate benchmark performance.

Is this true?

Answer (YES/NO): NO